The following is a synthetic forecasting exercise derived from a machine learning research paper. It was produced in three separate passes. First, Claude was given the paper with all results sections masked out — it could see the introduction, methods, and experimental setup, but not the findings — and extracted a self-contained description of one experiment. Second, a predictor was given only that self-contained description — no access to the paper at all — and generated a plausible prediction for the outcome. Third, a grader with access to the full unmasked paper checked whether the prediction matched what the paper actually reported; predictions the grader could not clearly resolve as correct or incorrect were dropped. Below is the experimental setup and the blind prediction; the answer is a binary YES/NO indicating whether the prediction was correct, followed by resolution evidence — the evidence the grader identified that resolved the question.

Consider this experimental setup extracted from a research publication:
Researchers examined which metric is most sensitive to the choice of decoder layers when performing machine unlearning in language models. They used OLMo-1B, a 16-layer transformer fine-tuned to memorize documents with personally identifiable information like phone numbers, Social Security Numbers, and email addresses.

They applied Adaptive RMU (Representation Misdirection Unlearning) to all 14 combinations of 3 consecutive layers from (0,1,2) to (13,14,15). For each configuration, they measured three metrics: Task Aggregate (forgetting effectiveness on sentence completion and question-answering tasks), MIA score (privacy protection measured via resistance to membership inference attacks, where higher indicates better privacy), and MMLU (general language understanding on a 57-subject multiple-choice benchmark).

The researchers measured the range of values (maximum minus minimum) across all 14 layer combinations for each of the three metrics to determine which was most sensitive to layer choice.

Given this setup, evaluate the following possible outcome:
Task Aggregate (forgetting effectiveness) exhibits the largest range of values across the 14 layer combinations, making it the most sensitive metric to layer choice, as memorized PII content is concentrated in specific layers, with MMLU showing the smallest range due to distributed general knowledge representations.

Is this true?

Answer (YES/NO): NO